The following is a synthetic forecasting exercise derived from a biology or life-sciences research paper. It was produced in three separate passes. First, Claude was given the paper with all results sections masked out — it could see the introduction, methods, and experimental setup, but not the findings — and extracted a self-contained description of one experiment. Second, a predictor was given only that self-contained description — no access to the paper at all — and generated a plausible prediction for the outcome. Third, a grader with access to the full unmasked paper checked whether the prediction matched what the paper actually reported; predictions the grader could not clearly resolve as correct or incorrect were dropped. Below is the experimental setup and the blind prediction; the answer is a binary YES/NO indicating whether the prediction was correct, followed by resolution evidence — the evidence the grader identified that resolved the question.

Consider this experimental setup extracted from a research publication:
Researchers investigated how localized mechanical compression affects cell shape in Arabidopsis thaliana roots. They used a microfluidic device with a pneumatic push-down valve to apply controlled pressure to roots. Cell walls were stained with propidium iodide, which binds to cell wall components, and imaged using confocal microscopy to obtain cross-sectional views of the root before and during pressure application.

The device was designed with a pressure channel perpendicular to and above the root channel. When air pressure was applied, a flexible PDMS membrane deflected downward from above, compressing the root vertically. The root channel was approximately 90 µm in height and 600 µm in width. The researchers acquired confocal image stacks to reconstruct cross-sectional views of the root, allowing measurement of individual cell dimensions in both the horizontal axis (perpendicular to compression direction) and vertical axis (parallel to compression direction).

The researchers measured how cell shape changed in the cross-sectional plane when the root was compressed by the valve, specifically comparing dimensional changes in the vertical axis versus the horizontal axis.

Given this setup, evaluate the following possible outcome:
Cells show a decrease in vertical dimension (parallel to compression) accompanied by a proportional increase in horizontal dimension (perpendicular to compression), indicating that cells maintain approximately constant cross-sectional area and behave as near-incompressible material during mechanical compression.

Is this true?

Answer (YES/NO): NO